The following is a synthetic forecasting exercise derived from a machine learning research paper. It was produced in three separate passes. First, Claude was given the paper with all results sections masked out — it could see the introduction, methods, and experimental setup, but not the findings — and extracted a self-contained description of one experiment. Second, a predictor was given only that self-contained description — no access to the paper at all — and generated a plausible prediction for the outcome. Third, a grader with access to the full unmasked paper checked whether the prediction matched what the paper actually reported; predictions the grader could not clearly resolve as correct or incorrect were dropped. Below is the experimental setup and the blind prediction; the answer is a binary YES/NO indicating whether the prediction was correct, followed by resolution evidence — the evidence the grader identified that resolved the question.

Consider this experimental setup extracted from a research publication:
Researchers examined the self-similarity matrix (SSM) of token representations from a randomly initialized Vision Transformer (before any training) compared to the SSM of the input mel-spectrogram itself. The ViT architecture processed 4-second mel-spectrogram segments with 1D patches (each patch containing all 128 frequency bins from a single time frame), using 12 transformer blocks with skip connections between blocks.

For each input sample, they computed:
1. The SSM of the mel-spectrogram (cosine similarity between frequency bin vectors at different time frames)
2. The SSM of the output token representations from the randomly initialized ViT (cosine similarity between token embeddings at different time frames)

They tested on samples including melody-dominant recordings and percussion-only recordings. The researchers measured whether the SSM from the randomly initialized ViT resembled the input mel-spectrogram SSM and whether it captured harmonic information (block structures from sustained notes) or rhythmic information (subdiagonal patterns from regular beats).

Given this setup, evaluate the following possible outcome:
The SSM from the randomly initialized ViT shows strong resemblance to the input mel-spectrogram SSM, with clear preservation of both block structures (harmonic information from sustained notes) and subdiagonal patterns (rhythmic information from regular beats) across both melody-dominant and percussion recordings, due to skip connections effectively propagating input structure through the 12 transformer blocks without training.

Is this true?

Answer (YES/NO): NO